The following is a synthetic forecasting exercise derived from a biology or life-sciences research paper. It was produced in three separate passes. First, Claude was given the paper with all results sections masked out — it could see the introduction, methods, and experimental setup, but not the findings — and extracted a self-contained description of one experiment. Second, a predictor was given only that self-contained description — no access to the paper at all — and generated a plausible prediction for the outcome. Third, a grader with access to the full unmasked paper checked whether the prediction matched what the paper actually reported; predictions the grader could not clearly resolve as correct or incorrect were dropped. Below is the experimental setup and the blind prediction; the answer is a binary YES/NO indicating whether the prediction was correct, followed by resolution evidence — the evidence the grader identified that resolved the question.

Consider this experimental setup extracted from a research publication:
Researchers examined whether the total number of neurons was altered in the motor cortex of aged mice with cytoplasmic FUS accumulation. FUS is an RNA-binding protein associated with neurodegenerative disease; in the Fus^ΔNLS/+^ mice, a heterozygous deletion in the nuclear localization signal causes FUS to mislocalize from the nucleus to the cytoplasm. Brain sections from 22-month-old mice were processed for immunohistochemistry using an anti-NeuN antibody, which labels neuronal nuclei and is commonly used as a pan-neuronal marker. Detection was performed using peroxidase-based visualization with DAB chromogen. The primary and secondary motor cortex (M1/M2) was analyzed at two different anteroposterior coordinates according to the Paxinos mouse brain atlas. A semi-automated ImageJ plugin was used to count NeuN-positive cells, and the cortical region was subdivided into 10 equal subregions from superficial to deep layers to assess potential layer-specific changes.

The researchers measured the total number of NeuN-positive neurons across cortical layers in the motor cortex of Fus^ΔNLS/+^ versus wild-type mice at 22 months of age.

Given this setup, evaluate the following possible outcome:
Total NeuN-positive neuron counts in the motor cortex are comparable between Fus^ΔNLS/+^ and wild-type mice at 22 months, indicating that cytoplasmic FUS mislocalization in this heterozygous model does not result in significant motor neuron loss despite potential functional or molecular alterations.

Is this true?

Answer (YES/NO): YES